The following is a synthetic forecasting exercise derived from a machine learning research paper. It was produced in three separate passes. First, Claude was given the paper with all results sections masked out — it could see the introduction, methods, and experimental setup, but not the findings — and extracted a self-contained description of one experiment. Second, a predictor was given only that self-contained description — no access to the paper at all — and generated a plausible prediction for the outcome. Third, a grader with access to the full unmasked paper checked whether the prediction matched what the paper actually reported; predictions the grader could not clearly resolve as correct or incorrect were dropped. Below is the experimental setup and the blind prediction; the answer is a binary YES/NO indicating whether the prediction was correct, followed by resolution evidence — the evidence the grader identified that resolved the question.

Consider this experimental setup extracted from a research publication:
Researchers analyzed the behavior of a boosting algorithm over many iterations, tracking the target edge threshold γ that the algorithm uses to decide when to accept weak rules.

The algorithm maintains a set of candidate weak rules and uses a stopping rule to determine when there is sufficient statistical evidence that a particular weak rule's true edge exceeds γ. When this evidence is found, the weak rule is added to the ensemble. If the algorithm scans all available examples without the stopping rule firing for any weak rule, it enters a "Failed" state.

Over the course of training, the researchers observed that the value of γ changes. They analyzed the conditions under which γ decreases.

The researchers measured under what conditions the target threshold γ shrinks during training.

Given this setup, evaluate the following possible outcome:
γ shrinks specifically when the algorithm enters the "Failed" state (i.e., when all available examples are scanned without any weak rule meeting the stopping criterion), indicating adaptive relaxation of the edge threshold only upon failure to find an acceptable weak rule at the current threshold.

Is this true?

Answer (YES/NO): YES